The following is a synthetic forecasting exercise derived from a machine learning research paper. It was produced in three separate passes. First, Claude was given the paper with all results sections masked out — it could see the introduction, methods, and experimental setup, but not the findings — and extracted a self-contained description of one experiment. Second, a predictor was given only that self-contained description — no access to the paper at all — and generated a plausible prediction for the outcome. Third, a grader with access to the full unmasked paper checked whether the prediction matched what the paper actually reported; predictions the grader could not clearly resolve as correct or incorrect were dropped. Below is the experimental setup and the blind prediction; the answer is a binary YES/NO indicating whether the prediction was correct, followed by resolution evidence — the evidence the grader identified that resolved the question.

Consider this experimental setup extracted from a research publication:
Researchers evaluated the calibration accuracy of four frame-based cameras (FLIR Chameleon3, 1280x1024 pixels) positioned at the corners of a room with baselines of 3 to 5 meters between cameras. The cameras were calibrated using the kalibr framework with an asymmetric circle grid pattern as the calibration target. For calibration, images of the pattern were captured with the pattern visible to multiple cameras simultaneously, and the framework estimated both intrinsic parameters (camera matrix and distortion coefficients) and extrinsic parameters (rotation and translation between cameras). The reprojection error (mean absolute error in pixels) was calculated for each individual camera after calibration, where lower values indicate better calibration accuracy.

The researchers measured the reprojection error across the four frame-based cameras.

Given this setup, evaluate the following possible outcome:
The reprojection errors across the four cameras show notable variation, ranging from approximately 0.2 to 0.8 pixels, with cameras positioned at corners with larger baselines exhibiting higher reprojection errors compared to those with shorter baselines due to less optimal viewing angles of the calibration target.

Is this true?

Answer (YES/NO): NO